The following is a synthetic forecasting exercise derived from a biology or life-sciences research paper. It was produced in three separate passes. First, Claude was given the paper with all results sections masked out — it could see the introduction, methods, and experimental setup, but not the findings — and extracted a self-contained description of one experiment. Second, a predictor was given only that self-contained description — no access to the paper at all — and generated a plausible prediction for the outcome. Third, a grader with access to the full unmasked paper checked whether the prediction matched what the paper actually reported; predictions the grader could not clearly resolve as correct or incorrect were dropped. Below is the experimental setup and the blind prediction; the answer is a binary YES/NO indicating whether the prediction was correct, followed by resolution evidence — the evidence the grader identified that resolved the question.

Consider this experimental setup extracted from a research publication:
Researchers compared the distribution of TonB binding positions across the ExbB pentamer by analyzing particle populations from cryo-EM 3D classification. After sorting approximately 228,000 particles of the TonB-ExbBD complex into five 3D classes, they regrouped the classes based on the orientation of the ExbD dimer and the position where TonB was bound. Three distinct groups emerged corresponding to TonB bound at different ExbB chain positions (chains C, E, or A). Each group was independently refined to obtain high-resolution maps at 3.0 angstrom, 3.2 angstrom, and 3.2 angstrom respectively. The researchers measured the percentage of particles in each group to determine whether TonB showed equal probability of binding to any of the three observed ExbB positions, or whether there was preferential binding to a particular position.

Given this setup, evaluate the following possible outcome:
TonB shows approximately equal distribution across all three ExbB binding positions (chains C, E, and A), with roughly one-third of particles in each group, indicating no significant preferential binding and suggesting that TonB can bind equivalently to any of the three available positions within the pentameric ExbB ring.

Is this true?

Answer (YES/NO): NO